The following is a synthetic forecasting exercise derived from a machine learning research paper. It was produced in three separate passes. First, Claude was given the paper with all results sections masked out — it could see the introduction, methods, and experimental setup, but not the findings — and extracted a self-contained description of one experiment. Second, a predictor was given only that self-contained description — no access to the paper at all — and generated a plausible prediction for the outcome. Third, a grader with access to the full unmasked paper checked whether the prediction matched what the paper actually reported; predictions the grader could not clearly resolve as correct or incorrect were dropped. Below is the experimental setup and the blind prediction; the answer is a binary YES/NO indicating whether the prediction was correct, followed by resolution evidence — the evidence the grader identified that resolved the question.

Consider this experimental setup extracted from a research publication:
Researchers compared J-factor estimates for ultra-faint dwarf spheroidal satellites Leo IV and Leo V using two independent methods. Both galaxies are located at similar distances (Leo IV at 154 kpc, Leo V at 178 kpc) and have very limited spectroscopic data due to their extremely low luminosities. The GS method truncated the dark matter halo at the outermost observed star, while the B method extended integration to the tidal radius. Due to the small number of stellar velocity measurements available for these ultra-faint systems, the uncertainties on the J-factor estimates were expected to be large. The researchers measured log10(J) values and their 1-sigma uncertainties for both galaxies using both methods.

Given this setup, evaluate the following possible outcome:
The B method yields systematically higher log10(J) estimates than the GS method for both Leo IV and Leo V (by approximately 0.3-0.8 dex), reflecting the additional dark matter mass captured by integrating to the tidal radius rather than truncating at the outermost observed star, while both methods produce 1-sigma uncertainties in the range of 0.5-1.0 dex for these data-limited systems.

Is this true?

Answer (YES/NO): NO